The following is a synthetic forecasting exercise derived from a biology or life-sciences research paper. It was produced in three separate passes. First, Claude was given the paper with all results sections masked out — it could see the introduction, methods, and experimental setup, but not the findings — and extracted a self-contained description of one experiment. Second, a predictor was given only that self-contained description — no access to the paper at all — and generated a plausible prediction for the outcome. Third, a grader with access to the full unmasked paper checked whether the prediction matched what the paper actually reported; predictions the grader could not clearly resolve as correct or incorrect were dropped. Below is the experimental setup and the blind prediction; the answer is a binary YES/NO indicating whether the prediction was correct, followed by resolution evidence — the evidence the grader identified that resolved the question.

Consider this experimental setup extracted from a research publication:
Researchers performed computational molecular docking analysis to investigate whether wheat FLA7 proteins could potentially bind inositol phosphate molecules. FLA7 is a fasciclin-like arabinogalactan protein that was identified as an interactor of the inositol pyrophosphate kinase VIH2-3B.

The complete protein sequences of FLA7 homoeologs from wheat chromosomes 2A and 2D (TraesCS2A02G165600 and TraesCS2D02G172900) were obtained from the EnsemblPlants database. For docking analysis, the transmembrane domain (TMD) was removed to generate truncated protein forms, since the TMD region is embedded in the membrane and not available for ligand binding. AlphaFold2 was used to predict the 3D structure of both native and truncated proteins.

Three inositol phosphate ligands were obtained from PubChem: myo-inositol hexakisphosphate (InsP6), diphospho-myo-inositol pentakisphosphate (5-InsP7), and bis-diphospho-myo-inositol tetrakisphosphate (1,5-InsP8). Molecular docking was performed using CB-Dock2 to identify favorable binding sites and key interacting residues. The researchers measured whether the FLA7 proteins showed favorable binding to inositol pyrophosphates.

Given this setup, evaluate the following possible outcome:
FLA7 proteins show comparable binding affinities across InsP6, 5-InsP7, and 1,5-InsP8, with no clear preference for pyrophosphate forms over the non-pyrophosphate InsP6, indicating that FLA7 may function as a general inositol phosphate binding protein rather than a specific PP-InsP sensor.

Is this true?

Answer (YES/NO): YES